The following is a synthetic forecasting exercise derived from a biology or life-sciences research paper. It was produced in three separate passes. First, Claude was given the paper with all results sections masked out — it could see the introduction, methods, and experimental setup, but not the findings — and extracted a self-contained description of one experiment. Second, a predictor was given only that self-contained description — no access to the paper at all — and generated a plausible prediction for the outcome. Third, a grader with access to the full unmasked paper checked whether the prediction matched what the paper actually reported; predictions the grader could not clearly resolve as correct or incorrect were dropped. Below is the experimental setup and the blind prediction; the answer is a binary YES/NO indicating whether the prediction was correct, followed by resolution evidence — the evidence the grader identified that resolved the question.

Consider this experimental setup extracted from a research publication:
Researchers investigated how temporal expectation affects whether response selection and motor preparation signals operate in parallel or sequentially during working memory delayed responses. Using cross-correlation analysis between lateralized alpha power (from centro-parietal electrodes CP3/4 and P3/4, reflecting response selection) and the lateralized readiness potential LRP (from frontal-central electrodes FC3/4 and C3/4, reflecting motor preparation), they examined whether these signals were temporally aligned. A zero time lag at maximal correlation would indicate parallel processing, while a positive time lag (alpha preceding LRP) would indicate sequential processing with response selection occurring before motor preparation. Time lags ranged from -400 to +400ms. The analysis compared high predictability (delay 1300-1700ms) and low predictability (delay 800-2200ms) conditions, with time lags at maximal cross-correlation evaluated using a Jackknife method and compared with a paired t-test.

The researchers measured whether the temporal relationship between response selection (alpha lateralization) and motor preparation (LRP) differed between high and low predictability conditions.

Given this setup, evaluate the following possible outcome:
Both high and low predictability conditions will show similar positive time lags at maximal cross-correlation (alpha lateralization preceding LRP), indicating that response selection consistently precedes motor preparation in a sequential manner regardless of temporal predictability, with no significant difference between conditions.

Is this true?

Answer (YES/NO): NO